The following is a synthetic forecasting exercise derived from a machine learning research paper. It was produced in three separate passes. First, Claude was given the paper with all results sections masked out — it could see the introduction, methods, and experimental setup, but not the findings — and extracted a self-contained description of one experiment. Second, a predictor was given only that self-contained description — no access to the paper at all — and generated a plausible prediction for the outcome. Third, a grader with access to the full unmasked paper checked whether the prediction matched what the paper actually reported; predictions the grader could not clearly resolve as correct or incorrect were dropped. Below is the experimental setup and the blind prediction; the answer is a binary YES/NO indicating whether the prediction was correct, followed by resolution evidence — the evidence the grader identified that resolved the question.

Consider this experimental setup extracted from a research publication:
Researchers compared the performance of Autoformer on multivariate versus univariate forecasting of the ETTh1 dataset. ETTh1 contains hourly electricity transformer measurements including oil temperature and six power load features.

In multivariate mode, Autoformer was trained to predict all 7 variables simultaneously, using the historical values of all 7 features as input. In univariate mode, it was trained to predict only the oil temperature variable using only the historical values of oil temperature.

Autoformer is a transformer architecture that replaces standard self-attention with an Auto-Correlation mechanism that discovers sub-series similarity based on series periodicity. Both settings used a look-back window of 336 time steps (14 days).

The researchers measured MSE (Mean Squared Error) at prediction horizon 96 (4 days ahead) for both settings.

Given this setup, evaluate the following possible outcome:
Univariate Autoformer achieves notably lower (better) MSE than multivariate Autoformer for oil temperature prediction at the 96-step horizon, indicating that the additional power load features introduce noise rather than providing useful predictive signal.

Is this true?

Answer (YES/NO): YES